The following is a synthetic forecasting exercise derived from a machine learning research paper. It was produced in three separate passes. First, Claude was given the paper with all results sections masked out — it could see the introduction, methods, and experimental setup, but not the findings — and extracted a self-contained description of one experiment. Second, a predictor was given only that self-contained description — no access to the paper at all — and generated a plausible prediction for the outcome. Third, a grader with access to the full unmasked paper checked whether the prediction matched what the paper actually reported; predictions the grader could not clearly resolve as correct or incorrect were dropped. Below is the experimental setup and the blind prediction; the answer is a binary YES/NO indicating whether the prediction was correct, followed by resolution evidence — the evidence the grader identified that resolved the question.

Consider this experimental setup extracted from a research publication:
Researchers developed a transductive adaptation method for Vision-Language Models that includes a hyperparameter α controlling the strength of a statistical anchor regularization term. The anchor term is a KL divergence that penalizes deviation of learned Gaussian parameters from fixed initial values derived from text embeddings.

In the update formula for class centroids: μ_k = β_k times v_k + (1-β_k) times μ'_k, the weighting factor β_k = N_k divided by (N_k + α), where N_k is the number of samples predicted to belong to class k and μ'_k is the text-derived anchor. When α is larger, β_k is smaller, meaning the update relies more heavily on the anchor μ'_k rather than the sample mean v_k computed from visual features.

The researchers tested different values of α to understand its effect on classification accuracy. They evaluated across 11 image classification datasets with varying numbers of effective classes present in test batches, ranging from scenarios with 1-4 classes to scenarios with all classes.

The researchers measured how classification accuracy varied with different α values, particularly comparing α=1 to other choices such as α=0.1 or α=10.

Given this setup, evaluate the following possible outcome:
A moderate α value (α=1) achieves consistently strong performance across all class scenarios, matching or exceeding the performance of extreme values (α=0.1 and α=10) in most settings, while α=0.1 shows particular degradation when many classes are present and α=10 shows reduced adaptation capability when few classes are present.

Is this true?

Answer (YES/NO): NO